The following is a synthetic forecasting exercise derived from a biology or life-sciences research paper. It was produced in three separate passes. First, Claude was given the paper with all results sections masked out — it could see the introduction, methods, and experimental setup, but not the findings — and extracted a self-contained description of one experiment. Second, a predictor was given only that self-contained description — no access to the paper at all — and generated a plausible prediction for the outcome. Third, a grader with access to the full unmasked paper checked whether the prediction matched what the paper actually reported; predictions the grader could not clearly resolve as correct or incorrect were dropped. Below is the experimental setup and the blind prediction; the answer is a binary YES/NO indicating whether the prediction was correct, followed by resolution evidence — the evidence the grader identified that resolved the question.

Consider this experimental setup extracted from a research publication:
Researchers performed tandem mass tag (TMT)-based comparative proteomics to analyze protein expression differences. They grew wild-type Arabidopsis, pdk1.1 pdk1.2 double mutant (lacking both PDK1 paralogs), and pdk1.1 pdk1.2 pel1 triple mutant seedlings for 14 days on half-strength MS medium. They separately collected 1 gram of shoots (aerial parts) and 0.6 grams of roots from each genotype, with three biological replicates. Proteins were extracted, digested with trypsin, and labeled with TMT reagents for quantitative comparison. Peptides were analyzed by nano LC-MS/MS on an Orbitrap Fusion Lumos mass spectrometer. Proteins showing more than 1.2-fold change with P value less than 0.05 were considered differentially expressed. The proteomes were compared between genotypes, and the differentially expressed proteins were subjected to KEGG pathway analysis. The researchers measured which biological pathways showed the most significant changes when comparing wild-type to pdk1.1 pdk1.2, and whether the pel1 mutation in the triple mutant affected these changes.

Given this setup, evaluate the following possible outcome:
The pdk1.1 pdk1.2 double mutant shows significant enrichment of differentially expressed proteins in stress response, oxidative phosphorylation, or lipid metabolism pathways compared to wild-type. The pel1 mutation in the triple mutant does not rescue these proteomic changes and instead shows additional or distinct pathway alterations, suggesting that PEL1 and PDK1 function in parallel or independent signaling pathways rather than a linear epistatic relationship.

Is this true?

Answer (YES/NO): NO